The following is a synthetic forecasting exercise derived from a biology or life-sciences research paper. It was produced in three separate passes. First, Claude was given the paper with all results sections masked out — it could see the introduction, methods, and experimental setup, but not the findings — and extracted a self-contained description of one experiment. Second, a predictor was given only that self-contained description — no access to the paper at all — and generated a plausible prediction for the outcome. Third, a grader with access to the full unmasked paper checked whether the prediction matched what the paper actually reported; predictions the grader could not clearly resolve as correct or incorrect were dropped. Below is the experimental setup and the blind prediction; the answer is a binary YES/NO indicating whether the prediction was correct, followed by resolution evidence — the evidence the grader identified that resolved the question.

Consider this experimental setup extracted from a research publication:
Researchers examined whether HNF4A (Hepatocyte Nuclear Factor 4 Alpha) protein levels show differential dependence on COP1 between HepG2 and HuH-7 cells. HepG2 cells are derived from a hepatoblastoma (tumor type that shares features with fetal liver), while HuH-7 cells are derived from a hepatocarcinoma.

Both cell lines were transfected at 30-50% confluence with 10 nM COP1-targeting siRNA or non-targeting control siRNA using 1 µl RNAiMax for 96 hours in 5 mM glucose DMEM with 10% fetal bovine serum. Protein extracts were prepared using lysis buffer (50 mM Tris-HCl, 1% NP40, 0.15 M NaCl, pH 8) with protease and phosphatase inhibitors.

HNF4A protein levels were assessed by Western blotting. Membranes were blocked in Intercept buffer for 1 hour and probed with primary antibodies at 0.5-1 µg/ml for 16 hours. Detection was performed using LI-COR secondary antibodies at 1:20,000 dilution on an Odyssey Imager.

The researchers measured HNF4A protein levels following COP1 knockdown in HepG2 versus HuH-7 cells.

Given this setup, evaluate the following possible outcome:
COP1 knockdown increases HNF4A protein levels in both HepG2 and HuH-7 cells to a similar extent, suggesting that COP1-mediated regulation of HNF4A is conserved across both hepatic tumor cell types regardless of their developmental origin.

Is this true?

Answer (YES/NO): NO